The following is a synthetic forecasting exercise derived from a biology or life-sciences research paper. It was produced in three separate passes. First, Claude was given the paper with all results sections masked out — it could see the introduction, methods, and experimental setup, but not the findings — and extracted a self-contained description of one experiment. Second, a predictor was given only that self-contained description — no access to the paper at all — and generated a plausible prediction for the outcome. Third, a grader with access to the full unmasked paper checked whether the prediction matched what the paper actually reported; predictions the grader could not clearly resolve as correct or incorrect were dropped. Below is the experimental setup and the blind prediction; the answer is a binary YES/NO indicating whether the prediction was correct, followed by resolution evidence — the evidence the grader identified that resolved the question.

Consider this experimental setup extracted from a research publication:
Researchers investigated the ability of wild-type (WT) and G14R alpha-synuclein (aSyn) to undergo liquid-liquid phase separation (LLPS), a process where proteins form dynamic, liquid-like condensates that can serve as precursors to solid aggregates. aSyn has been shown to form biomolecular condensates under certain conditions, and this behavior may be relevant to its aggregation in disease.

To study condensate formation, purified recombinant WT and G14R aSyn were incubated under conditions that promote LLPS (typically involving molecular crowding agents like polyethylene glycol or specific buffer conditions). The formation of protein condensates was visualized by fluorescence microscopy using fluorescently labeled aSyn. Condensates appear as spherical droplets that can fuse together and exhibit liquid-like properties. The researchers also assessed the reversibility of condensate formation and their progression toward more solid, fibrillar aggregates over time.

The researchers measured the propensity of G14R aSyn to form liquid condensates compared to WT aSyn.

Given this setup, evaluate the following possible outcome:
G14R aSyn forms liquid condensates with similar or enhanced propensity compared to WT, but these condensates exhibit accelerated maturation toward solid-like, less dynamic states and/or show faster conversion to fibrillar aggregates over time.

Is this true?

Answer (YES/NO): NO